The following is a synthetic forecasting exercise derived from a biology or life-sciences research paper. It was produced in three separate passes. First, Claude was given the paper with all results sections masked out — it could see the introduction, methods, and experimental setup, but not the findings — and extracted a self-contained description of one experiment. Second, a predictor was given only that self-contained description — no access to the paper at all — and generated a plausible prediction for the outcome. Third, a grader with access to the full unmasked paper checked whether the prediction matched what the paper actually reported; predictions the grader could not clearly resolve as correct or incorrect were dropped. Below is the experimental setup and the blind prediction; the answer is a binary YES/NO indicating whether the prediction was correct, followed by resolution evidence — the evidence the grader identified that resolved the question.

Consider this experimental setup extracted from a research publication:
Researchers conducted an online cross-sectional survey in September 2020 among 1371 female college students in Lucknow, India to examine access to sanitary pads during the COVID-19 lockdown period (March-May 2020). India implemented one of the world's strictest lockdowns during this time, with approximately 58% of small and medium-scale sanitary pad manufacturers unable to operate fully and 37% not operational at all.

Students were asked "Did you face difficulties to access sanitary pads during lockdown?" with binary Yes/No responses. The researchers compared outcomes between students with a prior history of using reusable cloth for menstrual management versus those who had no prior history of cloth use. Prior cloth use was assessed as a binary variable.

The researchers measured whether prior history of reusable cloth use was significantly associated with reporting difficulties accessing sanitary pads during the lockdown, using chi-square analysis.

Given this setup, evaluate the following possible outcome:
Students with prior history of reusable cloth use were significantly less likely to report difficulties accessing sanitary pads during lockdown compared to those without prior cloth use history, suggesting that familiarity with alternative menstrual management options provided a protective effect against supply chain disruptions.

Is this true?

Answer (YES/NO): NO